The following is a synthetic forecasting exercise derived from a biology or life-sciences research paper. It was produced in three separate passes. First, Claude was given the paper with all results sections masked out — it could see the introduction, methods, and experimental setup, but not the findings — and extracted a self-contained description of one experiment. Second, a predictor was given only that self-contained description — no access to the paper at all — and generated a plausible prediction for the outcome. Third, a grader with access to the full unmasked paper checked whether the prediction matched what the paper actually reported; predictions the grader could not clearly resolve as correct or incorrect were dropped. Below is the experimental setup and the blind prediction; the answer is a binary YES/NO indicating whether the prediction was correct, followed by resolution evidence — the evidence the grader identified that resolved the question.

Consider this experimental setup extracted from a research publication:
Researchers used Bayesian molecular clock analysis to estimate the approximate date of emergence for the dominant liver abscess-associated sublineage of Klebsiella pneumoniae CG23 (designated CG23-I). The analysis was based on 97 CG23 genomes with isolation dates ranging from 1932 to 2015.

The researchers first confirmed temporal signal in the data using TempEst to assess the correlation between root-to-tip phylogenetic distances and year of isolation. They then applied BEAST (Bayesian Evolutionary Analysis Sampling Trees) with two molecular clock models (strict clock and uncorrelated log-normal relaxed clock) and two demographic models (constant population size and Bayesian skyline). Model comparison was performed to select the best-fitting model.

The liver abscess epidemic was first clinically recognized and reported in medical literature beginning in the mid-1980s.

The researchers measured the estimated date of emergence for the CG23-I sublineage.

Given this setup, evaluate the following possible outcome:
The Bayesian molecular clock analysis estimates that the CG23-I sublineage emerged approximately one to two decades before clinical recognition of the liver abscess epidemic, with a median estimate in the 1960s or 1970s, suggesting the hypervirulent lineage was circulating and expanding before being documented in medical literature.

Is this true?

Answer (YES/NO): NO